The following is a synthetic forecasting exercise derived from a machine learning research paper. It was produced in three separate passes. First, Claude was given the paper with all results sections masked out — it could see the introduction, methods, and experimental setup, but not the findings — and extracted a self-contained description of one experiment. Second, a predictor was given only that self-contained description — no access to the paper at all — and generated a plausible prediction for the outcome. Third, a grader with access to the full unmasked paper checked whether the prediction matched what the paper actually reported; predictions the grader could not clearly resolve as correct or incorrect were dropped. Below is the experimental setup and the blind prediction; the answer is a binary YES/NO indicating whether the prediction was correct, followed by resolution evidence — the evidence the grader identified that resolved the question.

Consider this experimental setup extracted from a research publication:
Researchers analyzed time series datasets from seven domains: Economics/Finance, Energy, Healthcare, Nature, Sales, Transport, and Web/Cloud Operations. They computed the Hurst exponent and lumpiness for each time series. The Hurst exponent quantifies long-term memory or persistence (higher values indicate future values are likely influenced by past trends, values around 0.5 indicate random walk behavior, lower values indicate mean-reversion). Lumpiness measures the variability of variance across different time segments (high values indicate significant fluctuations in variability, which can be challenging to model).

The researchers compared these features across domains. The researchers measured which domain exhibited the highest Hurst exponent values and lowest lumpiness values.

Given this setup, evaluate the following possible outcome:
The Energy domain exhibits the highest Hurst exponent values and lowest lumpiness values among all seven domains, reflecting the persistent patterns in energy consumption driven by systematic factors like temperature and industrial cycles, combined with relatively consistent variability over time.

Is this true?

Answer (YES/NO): NO